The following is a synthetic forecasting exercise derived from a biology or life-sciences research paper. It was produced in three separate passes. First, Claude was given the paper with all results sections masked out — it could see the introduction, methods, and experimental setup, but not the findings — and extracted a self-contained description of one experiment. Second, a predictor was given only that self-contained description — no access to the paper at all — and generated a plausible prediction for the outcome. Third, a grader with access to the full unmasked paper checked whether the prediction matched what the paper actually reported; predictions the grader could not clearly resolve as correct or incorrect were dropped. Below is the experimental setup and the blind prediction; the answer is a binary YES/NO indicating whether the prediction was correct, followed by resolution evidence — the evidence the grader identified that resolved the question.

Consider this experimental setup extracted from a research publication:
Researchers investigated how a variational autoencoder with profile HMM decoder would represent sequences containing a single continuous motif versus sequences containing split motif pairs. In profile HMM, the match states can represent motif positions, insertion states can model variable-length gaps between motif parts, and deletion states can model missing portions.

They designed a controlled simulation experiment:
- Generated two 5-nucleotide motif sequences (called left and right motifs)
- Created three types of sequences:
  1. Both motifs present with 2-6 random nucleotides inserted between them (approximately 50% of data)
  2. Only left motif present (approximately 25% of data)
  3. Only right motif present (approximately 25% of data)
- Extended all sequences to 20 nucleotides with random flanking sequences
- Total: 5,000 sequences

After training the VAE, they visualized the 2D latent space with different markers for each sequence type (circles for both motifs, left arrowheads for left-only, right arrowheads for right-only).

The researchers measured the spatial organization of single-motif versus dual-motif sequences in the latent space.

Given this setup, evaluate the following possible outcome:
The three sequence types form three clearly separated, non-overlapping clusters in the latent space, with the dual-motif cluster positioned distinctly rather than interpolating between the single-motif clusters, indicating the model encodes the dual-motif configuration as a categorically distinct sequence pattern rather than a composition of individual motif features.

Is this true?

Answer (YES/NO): NO